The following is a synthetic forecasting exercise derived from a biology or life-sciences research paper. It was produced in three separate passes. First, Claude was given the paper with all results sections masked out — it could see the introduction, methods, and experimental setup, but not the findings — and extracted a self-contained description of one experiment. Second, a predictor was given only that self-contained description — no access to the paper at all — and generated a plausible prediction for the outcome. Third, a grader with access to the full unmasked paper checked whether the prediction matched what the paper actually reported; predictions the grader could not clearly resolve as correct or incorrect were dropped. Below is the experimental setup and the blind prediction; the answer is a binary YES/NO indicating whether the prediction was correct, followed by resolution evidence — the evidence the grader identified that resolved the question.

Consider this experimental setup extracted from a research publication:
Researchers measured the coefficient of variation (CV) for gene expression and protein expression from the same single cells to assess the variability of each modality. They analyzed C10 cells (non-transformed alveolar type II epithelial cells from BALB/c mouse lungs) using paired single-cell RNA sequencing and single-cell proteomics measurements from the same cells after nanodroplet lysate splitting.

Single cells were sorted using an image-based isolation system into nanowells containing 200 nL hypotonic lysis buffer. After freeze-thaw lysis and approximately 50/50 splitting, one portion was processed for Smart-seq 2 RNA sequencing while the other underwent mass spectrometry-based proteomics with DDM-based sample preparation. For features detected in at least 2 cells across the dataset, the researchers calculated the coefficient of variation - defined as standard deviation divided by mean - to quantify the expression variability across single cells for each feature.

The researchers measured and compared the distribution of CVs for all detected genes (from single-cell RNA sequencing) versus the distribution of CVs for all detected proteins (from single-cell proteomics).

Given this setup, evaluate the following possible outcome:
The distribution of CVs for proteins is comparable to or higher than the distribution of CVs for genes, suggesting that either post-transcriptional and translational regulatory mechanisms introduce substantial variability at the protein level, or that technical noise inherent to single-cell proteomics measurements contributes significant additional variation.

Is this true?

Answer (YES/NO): NO